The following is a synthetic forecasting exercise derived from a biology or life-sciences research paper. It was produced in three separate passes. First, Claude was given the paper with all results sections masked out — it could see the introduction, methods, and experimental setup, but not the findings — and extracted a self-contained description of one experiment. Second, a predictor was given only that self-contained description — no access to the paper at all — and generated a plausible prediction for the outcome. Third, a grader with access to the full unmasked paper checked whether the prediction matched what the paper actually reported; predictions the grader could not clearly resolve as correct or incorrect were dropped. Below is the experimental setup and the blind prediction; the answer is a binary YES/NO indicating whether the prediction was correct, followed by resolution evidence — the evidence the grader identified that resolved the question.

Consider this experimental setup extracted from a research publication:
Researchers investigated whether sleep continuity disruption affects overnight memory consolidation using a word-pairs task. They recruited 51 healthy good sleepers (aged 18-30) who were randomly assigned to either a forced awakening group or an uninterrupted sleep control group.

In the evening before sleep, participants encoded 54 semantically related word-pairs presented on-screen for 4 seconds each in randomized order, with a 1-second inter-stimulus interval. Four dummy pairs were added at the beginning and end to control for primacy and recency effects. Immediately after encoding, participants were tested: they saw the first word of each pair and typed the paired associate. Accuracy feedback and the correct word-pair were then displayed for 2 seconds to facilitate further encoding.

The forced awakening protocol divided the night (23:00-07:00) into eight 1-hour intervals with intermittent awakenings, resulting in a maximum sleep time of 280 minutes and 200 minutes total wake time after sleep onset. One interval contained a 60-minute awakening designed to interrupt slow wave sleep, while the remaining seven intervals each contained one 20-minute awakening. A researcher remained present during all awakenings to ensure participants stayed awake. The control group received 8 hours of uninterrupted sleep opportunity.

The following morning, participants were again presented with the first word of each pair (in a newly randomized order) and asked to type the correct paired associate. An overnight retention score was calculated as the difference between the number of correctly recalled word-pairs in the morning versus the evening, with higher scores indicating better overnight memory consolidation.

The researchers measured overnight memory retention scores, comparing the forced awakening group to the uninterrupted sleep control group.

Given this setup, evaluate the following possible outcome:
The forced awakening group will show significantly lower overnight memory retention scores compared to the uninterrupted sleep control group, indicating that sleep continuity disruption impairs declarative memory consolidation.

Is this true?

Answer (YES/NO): YES